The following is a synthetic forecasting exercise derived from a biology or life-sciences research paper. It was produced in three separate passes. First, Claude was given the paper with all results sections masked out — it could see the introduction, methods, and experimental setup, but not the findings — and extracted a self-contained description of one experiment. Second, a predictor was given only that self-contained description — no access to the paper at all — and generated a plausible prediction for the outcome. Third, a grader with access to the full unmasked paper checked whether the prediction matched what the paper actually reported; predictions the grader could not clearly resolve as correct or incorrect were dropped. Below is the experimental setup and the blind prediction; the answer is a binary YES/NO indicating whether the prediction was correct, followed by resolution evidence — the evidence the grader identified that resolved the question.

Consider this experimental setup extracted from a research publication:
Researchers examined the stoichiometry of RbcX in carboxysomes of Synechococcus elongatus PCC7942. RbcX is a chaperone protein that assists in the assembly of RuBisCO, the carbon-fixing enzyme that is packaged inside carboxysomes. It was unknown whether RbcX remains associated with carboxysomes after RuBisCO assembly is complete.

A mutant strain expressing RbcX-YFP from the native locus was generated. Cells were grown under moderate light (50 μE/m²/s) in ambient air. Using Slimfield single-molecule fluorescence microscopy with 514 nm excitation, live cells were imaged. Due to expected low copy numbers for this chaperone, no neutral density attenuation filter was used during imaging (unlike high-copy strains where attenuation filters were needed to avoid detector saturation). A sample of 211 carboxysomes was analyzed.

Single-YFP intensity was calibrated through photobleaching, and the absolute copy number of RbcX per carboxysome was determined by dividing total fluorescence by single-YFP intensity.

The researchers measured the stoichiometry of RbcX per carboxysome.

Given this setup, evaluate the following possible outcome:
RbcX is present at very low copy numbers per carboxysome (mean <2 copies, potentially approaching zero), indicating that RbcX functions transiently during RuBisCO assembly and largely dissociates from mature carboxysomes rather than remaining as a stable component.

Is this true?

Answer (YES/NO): NO